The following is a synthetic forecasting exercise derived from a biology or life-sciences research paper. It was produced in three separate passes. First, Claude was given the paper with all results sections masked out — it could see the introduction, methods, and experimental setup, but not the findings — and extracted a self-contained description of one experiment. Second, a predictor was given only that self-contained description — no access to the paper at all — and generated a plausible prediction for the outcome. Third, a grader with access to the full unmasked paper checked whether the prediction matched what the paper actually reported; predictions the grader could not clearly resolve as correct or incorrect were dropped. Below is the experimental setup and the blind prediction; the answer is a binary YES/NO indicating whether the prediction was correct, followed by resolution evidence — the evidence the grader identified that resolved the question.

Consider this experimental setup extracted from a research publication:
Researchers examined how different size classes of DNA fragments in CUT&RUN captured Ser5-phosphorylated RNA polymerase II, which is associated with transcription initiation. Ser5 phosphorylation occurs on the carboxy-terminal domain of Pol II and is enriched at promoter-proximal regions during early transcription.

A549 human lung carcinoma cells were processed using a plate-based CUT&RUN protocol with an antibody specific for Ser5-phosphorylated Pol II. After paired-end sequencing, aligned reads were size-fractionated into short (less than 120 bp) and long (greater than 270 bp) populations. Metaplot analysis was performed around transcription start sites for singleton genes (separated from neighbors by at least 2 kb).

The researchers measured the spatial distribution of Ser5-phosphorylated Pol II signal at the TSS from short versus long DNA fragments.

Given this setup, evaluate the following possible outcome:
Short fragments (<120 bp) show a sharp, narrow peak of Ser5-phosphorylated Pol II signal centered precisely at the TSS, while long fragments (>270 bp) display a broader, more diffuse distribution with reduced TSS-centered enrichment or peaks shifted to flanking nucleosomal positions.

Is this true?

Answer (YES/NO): YES